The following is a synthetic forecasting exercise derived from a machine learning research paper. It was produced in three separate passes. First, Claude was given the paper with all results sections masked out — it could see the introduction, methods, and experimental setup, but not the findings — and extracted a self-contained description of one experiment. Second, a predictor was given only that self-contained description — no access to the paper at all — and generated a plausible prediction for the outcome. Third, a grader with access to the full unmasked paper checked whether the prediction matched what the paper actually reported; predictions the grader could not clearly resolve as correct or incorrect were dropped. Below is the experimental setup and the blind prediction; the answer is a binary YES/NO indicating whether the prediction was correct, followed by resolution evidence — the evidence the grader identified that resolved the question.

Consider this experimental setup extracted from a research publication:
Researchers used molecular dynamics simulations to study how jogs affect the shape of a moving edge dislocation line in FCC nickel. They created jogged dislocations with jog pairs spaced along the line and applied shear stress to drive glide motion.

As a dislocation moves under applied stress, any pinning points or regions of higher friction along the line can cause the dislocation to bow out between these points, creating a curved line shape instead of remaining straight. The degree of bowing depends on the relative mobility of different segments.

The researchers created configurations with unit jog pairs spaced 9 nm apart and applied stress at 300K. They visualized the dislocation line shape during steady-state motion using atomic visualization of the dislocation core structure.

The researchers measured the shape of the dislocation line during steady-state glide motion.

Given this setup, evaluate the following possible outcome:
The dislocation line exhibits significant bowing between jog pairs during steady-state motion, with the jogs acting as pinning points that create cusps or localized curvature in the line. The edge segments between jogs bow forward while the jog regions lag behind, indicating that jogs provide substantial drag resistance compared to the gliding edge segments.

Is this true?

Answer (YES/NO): YES